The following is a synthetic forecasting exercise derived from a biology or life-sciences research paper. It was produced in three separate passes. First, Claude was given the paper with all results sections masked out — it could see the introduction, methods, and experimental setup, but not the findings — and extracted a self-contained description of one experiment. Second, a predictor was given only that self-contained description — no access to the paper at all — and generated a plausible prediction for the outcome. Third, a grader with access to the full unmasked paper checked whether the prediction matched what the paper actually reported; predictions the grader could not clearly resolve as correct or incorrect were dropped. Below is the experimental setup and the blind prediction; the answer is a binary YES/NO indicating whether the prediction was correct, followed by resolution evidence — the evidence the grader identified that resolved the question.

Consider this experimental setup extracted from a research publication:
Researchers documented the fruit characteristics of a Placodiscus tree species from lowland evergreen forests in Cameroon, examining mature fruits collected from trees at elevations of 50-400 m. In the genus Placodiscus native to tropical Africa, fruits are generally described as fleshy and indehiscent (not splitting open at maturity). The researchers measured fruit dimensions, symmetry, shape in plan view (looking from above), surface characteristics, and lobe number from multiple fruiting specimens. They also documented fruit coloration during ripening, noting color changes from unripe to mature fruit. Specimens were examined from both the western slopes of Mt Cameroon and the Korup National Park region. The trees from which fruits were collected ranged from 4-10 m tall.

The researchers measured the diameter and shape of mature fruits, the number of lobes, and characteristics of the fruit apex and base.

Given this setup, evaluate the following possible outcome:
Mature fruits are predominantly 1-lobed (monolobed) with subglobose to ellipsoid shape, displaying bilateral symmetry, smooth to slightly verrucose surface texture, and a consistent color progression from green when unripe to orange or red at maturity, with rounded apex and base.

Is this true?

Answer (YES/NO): NO